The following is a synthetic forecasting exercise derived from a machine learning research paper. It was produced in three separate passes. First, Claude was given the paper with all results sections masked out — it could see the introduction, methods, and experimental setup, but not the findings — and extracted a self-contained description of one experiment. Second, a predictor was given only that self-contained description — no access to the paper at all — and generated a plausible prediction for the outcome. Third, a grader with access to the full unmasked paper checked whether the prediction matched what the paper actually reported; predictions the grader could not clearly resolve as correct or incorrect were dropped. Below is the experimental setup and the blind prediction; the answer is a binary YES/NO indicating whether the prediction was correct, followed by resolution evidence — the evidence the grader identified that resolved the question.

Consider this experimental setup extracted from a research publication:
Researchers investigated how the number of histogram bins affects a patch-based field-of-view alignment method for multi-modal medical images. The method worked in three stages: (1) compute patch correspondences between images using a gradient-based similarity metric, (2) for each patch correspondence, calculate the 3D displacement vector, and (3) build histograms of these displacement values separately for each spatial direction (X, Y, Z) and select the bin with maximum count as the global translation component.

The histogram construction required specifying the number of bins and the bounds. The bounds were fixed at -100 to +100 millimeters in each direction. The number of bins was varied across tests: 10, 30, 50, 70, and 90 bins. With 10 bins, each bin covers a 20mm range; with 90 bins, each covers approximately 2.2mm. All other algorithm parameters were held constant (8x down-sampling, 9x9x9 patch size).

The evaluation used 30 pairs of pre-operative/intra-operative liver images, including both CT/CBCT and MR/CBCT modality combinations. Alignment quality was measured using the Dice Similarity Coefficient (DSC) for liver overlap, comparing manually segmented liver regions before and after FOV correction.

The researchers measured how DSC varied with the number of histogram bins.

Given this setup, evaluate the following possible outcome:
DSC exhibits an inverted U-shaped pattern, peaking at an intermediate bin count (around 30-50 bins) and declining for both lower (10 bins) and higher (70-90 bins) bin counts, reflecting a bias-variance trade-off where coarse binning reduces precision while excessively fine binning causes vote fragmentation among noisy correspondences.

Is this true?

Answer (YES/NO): NO